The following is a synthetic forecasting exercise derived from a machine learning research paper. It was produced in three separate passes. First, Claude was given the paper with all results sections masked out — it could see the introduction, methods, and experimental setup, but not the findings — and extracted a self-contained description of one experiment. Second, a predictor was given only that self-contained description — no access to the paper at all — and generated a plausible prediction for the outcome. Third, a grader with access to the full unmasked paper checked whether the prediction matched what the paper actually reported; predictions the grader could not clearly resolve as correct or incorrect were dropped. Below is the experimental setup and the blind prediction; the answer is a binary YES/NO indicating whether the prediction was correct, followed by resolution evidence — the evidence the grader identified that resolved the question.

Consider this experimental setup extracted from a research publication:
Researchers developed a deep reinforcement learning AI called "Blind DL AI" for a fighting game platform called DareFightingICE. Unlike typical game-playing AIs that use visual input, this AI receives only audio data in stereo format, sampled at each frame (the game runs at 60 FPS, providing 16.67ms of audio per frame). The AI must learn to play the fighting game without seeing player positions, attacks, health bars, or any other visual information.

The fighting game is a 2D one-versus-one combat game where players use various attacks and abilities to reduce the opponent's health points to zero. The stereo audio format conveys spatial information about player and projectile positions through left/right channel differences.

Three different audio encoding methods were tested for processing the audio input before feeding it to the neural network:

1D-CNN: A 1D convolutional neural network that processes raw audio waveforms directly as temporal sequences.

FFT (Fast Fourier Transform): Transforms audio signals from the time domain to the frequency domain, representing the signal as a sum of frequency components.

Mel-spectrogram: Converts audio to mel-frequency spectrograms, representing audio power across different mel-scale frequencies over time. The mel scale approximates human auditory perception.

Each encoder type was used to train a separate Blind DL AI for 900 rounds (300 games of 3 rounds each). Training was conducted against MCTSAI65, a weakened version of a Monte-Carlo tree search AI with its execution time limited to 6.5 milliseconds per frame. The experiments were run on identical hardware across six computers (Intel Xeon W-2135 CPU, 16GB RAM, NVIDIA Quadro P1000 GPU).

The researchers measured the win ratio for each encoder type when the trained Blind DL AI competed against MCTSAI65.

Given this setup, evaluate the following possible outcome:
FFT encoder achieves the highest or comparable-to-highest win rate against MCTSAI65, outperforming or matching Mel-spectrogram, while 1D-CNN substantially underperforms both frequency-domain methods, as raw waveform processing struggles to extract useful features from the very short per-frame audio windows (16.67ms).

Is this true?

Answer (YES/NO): NO